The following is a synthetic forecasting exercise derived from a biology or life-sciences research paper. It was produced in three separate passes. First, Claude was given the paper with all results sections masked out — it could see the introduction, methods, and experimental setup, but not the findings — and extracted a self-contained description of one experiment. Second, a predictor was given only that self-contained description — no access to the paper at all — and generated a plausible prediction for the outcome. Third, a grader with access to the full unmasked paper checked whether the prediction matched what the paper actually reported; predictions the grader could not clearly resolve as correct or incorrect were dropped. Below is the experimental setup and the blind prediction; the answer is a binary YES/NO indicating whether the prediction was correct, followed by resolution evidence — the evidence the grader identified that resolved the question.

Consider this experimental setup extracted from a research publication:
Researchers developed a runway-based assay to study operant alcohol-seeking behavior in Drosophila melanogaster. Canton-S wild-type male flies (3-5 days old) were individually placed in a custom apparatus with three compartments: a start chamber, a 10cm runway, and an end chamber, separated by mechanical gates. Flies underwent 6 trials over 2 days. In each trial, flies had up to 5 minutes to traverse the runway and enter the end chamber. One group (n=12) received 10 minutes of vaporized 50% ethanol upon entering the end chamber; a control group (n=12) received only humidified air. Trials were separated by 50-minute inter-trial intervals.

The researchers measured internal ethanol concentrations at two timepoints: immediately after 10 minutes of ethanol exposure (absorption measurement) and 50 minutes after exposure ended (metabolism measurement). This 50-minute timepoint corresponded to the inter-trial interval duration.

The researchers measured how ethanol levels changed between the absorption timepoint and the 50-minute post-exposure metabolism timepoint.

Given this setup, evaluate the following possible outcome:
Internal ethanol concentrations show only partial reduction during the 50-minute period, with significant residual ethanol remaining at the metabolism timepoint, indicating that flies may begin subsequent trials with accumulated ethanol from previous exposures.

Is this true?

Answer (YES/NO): NO